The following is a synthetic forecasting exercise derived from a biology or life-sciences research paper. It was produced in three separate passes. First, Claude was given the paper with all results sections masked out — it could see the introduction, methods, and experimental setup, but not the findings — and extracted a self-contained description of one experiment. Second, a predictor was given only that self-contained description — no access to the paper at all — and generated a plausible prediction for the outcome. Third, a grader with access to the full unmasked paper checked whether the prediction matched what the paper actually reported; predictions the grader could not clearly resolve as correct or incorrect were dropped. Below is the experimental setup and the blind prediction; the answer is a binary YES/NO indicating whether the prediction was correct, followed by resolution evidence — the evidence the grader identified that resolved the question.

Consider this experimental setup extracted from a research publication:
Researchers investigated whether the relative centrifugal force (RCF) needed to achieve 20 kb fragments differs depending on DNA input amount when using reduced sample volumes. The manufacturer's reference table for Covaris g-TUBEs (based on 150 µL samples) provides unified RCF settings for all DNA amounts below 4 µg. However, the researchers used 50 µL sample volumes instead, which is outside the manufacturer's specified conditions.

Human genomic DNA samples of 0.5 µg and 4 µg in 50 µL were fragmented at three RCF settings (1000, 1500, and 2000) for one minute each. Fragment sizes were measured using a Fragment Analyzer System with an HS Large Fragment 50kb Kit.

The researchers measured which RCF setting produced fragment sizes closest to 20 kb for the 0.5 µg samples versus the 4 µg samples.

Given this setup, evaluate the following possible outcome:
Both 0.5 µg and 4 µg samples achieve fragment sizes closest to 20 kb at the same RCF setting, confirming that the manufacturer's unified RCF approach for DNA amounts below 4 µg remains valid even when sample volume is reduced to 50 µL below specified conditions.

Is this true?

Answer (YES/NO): NO